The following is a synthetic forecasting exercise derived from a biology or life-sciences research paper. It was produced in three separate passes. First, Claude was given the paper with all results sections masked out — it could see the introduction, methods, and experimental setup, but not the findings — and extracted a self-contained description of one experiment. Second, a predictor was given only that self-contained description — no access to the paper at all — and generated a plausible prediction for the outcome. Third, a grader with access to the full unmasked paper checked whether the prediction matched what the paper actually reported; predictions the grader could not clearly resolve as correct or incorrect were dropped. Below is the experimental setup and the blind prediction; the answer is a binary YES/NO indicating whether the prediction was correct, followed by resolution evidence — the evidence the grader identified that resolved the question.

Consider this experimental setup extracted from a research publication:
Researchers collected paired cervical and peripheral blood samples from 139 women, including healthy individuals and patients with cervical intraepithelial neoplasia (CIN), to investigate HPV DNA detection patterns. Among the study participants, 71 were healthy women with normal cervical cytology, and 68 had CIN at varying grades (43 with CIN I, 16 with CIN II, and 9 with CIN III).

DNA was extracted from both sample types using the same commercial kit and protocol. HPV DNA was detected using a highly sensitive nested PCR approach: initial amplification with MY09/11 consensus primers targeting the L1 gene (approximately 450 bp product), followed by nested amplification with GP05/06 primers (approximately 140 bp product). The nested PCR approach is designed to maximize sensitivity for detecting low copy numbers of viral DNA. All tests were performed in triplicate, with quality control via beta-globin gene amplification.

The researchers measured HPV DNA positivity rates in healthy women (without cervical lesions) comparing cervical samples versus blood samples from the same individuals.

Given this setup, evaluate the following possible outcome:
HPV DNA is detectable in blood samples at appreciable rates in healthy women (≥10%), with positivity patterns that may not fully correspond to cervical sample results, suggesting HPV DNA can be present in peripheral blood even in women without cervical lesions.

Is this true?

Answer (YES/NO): YES